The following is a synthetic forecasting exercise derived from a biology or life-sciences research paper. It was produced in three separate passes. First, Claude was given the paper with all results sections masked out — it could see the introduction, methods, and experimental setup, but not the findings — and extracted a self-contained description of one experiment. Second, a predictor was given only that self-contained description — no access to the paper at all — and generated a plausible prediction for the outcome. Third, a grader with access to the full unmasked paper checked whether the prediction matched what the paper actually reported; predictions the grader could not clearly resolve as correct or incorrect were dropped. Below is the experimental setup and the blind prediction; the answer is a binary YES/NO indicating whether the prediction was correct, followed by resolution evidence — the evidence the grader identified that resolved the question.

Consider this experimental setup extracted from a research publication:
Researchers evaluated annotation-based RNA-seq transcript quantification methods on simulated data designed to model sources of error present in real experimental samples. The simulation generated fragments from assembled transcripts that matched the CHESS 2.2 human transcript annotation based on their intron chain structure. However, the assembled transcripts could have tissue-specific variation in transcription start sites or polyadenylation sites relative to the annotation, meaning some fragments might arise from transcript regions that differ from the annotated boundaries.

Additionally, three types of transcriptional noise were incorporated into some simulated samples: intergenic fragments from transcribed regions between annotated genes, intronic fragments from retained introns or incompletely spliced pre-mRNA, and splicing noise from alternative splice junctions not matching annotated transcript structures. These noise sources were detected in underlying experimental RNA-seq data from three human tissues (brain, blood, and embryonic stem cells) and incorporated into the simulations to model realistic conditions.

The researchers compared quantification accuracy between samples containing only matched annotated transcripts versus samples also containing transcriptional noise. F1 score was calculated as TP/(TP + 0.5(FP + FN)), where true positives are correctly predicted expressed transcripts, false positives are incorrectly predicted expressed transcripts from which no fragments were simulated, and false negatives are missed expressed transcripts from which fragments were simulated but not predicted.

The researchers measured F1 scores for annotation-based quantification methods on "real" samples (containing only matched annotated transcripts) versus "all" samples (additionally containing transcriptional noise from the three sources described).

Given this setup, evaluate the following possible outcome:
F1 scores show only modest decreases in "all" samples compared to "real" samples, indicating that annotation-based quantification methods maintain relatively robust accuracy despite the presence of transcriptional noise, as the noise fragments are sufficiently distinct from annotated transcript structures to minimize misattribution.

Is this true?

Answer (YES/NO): NO